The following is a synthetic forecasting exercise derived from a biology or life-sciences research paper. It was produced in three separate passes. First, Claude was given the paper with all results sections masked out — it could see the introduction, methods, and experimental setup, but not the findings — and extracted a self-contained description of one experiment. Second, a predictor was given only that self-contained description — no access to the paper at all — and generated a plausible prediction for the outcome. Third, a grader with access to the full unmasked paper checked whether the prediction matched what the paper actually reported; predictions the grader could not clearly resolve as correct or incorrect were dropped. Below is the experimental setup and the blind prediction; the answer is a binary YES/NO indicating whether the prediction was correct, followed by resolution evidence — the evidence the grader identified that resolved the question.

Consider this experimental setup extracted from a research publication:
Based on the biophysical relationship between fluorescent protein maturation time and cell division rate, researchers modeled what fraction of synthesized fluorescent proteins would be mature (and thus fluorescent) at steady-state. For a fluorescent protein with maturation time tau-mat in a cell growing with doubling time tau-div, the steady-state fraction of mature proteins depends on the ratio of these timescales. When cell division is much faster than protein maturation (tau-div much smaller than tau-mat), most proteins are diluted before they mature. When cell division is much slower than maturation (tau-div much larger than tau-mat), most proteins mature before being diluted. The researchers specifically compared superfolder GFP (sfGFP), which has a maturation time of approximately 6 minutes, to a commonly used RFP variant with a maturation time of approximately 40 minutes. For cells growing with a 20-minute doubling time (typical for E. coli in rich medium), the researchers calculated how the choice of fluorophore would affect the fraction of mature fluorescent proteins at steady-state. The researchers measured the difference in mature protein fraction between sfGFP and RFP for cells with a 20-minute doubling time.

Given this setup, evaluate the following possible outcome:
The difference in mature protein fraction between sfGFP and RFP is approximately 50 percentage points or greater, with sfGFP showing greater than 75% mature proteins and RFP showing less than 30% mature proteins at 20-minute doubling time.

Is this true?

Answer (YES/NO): NO